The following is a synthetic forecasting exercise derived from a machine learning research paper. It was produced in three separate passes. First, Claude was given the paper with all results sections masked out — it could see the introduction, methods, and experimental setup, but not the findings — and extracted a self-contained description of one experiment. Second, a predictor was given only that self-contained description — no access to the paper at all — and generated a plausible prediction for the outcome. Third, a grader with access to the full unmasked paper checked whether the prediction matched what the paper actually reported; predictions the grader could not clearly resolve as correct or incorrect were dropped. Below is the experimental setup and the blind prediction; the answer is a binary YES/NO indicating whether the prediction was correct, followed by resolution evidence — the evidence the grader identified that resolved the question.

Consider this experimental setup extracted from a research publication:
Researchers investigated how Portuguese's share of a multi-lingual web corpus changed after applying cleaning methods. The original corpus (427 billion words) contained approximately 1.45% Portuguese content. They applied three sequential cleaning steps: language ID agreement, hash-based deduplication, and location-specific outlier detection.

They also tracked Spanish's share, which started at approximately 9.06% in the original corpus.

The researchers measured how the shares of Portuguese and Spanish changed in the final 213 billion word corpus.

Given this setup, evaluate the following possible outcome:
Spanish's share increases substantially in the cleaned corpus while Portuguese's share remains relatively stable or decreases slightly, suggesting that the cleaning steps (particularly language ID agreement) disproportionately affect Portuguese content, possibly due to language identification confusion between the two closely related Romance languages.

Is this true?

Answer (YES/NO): NO